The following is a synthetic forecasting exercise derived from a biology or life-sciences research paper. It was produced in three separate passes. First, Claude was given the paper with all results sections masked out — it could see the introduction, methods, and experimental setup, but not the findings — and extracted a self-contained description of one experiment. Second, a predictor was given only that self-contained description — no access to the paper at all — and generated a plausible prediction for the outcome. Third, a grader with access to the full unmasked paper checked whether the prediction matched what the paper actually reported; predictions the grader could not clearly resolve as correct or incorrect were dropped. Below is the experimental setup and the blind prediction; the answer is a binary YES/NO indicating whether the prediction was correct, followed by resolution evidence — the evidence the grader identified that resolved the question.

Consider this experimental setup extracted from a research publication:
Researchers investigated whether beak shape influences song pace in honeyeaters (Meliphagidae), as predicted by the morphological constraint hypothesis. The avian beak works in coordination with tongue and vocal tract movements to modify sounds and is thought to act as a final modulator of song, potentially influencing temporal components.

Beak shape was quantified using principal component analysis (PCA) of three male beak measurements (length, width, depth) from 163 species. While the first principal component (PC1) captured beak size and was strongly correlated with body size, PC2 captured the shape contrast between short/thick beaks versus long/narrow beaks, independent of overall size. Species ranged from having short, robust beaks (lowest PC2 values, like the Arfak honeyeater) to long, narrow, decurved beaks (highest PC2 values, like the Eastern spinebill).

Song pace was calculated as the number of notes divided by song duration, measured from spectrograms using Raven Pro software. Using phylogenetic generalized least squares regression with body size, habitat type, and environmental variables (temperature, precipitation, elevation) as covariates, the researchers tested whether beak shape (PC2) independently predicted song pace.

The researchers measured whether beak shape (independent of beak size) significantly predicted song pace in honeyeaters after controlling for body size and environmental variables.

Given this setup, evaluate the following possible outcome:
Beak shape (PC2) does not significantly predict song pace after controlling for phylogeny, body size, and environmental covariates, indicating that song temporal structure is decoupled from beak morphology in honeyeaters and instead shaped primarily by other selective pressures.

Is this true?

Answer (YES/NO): YES